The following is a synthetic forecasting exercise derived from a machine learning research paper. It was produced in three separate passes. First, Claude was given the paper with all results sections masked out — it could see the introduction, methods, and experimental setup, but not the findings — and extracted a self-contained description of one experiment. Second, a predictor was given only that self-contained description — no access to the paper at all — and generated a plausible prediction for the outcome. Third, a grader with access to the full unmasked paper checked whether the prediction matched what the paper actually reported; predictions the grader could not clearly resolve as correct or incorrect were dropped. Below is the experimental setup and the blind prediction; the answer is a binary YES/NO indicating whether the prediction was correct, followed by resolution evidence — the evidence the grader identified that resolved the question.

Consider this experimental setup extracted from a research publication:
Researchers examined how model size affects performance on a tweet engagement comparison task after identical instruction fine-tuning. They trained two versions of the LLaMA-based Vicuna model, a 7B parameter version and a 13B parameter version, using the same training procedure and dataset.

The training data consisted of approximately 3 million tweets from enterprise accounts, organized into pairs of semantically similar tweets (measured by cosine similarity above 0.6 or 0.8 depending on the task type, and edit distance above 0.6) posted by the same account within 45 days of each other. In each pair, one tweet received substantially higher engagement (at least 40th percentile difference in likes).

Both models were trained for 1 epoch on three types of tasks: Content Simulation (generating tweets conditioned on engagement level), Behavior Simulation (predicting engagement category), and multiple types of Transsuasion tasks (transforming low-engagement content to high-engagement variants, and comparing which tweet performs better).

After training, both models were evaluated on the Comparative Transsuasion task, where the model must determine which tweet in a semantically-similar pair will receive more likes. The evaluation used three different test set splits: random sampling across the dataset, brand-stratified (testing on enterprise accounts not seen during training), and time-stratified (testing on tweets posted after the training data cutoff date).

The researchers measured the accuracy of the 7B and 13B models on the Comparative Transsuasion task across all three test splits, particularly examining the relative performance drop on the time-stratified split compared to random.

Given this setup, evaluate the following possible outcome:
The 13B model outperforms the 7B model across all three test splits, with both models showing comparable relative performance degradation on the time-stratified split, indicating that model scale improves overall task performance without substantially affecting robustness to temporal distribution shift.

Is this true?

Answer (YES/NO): NO